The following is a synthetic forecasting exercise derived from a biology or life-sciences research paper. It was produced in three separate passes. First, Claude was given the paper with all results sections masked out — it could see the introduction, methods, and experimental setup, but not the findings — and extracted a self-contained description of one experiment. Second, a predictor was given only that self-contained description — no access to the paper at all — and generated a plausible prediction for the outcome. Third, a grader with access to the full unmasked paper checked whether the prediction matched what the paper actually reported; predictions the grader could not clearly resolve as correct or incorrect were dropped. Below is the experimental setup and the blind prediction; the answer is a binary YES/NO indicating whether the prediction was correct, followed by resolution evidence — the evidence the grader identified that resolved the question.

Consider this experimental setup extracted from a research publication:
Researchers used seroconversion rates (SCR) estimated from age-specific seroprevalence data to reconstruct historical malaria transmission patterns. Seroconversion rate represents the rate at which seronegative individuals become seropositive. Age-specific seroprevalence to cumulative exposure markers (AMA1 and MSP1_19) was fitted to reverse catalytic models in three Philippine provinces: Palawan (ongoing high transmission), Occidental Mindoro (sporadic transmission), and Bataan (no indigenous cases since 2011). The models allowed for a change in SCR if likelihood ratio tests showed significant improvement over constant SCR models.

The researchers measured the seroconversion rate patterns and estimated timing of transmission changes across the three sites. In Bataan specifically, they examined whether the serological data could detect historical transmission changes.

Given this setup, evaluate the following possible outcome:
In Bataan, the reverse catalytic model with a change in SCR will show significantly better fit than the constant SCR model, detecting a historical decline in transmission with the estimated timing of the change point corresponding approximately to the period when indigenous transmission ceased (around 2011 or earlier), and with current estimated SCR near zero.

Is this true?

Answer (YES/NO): NO